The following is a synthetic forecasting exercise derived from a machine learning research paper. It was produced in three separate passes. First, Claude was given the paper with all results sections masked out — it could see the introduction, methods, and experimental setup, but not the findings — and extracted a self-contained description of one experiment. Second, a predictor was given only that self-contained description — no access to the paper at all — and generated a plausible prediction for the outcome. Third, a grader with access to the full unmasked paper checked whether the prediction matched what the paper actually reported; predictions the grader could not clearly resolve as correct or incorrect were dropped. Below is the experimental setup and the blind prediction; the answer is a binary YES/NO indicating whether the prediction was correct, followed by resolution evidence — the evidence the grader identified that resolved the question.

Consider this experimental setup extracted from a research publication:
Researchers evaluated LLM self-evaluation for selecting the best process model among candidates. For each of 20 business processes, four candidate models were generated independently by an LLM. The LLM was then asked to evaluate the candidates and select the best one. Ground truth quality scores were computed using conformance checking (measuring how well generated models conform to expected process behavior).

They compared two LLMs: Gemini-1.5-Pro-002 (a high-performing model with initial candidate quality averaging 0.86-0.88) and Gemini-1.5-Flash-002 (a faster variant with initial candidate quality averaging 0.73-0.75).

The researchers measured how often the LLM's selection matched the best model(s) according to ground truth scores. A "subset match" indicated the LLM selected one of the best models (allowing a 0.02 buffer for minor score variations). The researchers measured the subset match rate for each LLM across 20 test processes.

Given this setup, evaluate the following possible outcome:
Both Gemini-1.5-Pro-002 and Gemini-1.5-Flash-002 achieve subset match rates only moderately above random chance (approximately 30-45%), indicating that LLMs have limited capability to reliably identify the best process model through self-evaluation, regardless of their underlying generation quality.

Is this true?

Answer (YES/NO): NO